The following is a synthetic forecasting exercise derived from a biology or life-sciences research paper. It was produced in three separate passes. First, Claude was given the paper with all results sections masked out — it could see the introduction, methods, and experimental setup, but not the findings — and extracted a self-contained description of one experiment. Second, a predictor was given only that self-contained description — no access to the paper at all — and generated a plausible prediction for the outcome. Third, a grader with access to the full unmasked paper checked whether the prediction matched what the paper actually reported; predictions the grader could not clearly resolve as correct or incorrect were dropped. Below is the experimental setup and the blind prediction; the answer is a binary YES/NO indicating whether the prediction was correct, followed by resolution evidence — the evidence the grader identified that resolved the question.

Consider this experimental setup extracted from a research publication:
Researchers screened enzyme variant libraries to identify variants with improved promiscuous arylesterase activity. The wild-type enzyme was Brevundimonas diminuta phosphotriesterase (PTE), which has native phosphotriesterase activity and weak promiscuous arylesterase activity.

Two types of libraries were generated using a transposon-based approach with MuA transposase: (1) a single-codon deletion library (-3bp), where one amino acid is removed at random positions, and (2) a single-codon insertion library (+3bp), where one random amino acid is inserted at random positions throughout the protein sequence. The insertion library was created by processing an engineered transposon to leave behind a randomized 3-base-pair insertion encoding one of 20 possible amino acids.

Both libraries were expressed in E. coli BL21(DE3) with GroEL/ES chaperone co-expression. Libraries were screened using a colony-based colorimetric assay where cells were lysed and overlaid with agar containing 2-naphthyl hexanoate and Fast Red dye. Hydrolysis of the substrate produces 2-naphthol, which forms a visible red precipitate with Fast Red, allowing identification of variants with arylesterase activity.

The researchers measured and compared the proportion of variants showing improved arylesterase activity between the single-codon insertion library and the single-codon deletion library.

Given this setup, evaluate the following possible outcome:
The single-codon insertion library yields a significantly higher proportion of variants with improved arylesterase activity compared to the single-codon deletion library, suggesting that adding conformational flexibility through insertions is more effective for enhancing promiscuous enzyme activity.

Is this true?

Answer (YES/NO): NO